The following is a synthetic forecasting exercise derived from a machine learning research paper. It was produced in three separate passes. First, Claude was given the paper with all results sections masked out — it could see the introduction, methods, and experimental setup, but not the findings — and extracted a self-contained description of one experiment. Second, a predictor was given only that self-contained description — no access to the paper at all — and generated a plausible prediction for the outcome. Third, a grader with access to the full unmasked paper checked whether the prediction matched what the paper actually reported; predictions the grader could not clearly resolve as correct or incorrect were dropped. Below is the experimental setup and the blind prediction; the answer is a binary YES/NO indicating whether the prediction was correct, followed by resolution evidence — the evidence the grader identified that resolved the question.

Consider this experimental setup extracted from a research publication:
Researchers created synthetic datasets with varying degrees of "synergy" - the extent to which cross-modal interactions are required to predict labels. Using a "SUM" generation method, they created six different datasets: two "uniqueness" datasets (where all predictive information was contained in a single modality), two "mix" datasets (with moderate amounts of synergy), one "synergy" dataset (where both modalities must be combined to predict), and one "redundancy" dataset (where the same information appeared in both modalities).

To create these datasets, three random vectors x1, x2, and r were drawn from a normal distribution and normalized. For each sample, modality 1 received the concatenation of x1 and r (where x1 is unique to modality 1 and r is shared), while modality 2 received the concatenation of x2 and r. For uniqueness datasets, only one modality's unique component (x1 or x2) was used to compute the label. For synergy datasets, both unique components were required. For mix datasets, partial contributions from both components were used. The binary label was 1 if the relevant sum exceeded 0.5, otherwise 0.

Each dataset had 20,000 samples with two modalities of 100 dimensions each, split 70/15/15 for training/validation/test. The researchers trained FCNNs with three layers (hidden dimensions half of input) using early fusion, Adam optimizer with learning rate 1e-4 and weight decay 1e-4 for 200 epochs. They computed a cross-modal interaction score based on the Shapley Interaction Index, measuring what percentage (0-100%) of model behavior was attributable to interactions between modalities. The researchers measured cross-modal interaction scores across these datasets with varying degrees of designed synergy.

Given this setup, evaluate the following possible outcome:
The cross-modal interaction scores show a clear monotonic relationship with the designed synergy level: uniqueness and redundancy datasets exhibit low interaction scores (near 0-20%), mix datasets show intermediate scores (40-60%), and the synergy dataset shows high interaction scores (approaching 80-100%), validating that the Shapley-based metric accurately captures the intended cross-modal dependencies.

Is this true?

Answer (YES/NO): NO